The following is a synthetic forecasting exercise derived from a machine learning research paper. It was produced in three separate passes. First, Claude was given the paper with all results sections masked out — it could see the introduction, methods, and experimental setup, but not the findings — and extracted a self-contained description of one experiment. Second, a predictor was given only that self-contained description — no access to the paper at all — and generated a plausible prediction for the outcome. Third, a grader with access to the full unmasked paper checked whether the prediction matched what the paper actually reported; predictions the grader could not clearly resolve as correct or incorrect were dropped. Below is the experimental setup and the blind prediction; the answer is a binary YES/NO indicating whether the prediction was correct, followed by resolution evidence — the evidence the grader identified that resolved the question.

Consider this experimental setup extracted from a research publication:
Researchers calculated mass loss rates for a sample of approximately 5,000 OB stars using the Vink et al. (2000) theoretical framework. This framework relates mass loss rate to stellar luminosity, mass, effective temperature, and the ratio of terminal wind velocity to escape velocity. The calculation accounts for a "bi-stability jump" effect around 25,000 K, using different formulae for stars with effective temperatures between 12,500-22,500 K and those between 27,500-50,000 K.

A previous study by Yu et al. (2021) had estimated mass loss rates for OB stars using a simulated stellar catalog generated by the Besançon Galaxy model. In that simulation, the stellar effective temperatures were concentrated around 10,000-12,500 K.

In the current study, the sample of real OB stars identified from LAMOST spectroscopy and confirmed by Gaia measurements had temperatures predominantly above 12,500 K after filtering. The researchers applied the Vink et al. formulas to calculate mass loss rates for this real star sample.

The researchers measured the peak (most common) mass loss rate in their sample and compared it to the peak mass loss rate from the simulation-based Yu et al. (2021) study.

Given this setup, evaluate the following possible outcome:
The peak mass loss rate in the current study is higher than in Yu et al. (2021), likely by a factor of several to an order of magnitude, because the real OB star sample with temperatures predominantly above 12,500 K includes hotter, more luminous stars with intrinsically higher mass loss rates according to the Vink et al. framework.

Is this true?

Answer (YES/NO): NO